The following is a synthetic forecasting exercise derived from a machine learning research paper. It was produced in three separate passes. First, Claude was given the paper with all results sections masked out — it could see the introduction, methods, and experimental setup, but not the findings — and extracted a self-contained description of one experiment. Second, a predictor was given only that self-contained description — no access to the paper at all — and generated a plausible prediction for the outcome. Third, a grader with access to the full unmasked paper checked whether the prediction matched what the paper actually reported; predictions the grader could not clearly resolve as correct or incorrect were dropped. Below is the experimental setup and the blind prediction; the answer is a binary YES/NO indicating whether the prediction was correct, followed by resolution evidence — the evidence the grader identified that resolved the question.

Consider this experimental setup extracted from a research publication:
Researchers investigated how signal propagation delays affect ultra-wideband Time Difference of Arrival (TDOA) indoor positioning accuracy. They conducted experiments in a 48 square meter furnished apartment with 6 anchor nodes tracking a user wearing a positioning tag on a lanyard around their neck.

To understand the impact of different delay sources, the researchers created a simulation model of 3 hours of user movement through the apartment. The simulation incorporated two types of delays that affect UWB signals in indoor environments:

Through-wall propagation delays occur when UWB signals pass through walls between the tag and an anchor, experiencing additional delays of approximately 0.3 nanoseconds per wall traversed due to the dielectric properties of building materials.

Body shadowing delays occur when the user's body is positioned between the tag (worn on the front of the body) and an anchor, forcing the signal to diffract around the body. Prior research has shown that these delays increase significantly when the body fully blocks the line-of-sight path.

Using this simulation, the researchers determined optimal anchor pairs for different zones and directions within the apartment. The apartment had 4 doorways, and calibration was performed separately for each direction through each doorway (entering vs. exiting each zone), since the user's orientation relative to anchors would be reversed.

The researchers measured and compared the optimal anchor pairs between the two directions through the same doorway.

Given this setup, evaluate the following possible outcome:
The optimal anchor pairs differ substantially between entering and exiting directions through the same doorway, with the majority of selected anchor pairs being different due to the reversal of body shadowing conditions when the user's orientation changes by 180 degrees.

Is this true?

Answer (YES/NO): NO